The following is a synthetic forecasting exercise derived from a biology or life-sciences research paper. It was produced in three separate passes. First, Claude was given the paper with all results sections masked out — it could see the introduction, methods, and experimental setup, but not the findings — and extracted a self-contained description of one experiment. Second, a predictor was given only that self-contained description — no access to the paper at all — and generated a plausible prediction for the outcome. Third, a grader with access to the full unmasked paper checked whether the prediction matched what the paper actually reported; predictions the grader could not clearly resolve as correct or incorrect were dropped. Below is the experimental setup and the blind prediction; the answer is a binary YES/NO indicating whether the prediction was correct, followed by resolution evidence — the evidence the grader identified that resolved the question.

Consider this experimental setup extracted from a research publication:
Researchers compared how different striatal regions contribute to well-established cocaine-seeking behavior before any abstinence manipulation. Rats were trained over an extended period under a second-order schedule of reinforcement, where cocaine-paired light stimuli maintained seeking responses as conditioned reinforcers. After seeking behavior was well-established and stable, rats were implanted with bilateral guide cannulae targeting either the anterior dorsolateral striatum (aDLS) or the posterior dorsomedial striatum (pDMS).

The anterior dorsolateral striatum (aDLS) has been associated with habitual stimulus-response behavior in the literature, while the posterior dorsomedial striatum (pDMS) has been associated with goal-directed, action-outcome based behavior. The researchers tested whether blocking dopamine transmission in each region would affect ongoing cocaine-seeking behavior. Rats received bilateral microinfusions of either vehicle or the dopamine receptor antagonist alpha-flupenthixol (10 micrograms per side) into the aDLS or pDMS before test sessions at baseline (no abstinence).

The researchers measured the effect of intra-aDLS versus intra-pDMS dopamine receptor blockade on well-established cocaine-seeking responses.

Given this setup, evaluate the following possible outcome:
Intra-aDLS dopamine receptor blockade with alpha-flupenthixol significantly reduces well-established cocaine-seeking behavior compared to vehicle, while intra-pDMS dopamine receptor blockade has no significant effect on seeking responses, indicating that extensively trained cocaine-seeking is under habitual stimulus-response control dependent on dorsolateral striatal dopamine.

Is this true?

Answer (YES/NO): YES